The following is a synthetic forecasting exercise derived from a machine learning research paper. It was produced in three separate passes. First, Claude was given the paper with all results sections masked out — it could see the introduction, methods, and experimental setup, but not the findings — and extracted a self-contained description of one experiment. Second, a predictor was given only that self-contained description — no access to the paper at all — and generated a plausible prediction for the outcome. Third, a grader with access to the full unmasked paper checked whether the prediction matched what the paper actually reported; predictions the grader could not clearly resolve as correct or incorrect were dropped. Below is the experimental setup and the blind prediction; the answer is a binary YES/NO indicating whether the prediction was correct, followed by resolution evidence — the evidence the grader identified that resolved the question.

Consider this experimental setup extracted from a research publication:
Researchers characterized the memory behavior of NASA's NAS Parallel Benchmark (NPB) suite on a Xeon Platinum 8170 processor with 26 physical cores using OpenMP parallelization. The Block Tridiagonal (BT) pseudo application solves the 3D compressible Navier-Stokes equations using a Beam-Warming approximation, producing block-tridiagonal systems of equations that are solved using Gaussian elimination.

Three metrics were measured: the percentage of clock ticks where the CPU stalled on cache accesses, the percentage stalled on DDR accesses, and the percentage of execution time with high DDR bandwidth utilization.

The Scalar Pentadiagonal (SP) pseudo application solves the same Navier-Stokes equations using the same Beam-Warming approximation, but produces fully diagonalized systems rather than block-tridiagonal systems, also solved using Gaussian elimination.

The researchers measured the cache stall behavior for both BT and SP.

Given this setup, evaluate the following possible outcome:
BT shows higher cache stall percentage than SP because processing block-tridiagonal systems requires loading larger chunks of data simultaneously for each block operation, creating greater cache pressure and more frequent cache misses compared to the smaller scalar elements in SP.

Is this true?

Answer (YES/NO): NO